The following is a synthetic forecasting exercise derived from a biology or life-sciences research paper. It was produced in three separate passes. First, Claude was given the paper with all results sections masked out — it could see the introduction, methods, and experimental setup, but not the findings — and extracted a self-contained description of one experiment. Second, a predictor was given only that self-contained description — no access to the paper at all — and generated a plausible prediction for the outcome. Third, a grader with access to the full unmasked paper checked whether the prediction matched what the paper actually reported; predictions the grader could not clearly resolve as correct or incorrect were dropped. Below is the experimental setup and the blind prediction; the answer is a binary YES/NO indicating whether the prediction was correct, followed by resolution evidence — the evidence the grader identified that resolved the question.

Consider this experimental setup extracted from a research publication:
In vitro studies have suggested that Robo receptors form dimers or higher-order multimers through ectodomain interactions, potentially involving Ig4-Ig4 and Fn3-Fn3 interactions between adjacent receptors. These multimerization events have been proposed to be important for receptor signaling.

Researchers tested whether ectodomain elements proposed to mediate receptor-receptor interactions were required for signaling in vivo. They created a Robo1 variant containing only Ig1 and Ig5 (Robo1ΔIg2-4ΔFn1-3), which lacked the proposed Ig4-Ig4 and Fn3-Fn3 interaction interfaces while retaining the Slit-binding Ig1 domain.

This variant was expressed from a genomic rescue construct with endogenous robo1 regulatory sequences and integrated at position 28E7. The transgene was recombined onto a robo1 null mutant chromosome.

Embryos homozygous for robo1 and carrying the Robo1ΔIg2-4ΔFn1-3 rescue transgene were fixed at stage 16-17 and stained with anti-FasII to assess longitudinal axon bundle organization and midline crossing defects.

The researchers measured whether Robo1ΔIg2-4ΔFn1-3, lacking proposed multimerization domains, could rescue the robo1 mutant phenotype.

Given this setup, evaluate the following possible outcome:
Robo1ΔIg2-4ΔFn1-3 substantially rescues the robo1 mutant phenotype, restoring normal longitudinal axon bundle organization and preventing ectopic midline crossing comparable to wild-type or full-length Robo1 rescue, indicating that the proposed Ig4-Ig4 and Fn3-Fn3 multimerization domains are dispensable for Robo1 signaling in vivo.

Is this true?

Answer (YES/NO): YES